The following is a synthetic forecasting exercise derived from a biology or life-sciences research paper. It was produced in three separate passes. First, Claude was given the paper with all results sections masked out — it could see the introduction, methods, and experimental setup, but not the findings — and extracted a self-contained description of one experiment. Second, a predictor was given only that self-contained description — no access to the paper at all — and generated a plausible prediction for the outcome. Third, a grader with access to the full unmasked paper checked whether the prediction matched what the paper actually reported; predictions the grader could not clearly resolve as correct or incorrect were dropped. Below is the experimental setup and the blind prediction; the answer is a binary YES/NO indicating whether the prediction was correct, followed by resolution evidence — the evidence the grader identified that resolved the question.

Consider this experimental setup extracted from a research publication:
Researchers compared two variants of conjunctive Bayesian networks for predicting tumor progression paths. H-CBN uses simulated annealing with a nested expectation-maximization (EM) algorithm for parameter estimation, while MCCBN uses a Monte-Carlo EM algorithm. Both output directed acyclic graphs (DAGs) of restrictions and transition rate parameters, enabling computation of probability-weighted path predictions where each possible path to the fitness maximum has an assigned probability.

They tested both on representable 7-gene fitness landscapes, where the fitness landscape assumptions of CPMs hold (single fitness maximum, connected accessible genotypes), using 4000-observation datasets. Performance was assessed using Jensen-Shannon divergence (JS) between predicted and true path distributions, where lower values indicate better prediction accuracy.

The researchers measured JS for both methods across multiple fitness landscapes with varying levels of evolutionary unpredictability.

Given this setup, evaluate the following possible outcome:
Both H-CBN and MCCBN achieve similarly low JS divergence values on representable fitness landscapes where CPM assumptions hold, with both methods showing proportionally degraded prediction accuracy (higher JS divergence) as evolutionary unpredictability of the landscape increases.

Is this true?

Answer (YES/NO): NO